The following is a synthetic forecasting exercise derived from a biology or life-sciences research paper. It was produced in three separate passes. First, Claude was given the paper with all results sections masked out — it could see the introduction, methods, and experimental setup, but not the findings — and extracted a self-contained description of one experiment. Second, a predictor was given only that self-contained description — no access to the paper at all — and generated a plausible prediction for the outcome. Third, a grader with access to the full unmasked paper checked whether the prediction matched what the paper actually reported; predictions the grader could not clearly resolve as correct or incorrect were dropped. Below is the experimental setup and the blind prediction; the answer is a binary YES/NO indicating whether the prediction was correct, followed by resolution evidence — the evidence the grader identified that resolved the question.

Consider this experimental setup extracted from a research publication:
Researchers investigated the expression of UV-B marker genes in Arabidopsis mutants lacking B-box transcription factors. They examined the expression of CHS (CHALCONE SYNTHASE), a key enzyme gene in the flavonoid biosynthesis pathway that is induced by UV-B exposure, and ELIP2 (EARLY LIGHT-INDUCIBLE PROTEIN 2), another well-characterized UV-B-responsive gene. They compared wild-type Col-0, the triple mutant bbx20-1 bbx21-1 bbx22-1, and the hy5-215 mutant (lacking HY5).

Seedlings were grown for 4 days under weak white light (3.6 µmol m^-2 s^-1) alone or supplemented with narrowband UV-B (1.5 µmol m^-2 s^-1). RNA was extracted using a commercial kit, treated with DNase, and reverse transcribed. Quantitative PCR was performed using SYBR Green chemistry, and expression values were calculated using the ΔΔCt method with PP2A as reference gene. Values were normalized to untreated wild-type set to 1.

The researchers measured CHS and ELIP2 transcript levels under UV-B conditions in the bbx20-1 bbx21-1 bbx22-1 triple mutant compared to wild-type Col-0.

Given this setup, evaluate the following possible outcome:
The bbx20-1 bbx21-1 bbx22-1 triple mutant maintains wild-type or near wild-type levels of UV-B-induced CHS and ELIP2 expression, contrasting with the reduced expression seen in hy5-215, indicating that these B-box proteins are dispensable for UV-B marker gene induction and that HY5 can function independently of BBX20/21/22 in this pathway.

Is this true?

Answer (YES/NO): NO